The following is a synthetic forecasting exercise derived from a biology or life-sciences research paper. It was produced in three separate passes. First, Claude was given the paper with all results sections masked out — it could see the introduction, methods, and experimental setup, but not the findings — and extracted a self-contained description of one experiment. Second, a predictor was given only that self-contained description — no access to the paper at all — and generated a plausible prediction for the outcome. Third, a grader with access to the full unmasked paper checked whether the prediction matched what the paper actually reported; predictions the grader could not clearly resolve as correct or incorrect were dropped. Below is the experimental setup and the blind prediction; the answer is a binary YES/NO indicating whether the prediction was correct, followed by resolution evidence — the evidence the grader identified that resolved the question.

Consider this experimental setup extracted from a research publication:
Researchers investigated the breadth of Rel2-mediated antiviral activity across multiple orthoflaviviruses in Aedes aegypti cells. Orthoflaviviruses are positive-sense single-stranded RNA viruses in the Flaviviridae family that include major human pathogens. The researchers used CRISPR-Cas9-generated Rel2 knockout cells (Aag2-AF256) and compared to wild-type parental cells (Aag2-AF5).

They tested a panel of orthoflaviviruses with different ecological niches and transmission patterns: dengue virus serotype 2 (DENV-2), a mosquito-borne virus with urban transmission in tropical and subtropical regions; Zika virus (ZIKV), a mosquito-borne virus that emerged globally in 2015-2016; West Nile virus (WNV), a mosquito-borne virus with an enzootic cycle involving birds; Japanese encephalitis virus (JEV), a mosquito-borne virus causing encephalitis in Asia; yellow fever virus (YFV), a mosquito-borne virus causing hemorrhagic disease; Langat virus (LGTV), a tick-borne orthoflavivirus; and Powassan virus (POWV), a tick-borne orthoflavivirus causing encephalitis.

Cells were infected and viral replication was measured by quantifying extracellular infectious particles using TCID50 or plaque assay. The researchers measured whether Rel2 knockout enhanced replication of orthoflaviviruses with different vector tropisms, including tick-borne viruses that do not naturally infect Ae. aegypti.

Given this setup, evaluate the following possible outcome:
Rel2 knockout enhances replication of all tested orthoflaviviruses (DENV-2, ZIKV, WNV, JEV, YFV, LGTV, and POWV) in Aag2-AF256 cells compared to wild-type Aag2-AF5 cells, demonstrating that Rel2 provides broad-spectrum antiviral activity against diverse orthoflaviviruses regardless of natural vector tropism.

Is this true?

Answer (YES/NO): NO